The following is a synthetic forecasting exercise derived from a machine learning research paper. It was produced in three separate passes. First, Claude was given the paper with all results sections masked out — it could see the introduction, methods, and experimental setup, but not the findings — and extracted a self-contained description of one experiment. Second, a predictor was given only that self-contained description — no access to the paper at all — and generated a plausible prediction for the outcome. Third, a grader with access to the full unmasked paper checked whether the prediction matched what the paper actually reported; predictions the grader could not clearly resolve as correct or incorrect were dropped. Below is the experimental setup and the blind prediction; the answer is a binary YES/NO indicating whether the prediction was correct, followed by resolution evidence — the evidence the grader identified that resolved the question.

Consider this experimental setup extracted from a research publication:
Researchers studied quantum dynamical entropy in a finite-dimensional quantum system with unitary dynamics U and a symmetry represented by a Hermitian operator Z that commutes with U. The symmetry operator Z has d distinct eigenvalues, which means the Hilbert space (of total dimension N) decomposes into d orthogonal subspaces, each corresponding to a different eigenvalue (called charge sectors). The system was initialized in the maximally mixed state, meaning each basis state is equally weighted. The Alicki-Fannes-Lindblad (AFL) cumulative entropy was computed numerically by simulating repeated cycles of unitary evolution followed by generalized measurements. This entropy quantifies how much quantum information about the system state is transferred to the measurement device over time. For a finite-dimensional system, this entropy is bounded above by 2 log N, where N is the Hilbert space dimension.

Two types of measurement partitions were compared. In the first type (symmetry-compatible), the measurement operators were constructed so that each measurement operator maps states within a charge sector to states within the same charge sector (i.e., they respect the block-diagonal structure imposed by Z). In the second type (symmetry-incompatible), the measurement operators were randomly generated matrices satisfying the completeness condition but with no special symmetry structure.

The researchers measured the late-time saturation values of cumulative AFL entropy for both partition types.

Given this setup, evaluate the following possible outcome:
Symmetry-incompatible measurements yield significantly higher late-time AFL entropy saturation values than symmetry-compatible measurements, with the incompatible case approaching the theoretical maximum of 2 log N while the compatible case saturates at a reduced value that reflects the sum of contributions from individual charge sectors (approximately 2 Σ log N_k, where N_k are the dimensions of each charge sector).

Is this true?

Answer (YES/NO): NO